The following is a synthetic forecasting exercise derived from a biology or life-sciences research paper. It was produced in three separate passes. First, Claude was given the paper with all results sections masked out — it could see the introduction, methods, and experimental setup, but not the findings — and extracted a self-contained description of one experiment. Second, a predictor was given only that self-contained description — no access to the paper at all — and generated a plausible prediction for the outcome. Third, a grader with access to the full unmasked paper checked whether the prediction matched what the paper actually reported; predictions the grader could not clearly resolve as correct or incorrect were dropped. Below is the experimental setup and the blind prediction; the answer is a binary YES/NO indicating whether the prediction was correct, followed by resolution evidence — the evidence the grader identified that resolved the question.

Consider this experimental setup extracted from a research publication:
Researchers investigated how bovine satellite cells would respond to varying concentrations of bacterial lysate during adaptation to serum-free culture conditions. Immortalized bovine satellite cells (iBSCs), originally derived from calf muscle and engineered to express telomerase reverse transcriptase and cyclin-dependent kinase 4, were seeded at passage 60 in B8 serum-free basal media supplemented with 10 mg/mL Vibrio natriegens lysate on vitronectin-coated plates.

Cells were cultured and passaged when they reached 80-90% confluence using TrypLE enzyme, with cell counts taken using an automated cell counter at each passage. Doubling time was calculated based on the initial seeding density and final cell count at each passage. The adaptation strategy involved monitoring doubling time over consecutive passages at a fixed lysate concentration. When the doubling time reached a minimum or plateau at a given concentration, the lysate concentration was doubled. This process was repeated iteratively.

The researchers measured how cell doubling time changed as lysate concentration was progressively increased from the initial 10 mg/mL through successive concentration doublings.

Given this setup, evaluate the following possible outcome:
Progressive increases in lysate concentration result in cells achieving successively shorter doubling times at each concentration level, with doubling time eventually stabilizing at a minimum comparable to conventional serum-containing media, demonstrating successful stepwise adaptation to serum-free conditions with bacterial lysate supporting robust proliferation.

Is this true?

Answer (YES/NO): YES